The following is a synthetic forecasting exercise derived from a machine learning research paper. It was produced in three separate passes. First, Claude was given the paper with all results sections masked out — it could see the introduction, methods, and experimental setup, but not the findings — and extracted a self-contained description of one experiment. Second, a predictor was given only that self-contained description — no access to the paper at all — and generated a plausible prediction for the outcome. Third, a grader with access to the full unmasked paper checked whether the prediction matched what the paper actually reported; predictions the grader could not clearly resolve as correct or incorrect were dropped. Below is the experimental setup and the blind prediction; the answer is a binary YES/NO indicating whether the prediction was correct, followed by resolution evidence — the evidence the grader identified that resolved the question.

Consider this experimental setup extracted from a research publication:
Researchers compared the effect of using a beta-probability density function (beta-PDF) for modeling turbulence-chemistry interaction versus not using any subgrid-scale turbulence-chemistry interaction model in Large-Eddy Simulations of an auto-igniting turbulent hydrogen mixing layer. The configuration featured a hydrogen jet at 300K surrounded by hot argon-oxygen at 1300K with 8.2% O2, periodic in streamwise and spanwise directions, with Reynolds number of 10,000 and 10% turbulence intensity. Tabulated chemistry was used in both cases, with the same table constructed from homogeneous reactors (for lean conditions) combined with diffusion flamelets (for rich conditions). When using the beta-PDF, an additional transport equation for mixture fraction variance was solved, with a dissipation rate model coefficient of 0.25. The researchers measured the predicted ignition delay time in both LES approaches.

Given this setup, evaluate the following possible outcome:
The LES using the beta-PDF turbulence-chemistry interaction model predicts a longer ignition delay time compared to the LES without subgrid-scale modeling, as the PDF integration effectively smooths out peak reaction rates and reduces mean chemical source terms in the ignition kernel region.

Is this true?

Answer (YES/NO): NO